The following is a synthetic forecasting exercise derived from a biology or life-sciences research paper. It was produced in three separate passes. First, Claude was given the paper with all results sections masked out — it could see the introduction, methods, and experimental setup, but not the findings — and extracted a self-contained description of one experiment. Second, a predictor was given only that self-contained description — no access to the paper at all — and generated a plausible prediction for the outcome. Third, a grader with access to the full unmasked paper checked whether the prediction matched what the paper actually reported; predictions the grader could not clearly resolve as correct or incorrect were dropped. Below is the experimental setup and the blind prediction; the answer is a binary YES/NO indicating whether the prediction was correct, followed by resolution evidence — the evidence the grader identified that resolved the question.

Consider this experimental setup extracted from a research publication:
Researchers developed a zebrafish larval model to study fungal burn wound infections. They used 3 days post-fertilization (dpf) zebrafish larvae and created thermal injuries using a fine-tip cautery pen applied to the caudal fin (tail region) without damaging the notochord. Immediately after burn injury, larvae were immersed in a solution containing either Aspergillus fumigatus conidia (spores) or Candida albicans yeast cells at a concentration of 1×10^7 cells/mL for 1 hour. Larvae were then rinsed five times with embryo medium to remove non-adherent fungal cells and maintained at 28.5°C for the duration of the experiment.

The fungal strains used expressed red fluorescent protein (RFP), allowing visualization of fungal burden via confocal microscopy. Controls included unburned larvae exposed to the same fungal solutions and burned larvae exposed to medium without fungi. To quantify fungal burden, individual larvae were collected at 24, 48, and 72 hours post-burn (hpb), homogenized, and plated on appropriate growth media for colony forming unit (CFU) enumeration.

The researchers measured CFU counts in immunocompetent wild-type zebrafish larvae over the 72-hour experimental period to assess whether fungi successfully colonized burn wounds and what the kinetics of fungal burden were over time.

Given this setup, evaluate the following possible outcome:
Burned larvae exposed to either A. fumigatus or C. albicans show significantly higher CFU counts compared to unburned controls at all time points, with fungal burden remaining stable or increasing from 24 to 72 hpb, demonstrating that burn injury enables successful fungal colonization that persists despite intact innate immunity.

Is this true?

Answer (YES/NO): NO